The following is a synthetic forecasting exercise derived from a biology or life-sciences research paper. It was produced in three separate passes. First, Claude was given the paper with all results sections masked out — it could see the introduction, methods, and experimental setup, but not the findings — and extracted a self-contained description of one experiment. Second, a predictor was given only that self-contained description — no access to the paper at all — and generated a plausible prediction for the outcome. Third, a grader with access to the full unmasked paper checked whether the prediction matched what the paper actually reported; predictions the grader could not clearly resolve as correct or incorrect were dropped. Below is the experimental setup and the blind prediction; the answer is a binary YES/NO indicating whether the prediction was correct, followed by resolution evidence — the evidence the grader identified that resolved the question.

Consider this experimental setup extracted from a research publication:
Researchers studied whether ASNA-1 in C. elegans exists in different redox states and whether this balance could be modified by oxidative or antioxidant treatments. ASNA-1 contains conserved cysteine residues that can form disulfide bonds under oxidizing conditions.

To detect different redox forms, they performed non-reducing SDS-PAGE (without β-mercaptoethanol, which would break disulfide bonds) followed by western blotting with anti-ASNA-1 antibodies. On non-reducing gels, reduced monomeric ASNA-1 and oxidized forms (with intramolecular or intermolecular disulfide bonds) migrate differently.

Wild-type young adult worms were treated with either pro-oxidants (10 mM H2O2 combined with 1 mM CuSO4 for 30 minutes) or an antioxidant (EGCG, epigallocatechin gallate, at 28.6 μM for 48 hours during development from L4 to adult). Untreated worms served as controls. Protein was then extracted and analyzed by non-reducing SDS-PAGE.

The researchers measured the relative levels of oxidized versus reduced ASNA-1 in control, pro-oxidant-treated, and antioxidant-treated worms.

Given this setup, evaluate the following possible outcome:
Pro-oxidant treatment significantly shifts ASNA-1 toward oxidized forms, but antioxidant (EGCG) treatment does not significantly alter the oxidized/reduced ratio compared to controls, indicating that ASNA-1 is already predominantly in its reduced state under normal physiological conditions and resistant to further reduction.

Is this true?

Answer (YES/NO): NO